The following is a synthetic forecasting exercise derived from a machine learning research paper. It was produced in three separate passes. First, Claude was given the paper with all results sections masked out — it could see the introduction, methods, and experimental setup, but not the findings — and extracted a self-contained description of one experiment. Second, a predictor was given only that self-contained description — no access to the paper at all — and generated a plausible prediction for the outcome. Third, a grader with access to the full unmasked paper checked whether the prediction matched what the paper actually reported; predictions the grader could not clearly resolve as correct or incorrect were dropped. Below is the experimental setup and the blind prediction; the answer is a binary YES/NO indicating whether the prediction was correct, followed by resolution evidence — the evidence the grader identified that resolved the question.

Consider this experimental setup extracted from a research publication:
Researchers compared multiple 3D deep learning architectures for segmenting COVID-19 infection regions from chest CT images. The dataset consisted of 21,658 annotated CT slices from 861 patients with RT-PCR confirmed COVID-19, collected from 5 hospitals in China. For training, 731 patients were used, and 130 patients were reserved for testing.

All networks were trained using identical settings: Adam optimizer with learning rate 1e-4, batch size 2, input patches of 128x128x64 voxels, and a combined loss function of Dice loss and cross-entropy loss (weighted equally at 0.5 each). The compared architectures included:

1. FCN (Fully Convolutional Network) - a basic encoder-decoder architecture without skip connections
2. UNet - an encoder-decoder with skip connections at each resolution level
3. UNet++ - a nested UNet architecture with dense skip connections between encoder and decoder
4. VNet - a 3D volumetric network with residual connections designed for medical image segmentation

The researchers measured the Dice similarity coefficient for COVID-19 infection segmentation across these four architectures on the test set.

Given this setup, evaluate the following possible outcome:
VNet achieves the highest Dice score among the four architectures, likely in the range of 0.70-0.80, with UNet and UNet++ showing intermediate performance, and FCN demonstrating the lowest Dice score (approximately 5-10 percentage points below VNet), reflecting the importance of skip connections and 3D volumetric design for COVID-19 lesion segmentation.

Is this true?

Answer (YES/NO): NO